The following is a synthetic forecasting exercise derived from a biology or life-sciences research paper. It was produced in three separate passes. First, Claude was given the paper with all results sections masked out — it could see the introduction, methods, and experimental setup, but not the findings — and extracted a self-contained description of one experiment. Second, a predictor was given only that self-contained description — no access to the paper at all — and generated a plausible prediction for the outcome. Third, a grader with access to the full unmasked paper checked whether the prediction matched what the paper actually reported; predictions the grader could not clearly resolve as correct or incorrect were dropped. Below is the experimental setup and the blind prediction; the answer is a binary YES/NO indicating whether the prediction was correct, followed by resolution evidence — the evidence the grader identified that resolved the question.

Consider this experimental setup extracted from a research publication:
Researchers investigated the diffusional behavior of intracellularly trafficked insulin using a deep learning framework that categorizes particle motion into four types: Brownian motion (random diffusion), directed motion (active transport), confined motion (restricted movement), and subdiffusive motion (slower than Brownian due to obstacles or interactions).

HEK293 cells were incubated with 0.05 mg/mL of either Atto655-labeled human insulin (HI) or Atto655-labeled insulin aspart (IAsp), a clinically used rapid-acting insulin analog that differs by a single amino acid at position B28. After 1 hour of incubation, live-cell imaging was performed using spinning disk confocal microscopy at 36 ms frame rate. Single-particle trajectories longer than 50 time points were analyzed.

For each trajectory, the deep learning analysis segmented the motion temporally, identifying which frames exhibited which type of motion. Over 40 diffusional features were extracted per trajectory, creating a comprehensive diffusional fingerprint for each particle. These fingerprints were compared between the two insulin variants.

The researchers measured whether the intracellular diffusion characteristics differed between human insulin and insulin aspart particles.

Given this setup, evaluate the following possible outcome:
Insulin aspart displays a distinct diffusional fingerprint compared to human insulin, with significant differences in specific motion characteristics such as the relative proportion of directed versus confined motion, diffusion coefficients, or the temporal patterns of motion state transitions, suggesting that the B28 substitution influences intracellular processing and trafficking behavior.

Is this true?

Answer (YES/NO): YES